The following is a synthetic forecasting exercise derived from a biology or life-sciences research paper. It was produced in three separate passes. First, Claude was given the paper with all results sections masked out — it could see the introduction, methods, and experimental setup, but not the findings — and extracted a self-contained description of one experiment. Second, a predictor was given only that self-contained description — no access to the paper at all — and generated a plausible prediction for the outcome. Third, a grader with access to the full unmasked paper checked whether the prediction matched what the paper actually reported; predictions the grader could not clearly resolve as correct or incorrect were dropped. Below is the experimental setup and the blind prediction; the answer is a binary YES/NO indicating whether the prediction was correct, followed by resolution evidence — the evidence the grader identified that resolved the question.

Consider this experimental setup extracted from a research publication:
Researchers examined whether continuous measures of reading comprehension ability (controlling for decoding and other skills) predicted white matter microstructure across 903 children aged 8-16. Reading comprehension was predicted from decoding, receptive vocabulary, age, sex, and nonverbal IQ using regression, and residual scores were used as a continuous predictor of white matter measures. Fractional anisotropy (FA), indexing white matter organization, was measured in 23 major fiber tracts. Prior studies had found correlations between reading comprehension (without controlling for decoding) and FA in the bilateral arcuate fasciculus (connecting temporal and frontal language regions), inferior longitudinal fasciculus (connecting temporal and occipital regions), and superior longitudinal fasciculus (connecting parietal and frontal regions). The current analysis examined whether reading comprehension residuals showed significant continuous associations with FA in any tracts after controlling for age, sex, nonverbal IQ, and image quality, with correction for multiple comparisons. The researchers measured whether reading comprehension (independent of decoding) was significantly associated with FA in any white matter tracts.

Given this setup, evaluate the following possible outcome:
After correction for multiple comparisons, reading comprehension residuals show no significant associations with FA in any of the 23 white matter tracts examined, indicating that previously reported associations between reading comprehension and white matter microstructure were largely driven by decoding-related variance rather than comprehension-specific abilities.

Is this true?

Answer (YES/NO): NO